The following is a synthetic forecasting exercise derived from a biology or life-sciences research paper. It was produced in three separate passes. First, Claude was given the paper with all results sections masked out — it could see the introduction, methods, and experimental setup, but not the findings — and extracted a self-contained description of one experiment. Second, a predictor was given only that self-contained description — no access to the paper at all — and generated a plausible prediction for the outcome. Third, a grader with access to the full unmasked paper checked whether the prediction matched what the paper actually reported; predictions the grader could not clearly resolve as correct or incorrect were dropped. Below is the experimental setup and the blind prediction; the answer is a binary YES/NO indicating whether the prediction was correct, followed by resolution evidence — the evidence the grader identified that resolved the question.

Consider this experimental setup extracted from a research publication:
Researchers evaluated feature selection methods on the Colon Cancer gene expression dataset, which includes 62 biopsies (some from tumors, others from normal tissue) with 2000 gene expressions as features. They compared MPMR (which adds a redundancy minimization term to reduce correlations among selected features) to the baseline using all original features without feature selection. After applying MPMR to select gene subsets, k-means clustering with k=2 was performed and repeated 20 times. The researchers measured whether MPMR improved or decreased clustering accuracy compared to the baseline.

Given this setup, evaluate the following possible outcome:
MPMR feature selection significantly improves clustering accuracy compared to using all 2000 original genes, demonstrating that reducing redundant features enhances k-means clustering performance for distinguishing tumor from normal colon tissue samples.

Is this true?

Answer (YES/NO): NO